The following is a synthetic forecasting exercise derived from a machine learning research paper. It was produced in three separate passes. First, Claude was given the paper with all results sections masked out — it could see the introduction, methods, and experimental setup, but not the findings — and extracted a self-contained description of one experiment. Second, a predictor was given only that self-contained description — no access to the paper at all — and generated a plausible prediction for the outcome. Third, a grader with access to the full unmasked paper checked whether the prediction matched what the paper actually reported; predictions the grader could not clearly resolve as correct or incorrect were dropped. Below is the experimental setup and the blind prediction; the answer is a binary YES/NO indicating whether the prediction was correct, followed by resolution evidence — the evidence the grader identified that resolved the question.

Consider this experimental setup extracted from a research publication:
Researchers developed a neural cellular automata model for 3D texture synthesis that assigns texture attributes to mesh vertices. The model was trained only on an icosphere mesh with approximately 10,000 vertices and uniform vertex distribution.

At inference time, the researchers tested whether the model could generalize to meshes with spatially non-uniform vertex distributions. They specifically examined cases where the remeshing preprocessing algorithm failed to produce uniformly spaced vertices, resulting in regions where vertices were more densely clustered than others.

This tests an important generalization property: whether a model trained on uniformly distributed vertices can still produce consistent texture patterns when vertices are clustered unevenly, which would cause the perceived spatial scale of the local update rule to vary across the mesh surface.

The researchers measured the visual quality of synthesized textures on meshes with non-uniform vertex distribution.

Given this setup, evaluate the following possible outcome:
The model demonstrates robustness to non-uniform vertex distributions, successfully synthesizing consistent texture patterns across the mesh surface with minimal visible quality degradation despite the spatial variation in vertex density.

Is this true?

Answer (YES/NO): NO